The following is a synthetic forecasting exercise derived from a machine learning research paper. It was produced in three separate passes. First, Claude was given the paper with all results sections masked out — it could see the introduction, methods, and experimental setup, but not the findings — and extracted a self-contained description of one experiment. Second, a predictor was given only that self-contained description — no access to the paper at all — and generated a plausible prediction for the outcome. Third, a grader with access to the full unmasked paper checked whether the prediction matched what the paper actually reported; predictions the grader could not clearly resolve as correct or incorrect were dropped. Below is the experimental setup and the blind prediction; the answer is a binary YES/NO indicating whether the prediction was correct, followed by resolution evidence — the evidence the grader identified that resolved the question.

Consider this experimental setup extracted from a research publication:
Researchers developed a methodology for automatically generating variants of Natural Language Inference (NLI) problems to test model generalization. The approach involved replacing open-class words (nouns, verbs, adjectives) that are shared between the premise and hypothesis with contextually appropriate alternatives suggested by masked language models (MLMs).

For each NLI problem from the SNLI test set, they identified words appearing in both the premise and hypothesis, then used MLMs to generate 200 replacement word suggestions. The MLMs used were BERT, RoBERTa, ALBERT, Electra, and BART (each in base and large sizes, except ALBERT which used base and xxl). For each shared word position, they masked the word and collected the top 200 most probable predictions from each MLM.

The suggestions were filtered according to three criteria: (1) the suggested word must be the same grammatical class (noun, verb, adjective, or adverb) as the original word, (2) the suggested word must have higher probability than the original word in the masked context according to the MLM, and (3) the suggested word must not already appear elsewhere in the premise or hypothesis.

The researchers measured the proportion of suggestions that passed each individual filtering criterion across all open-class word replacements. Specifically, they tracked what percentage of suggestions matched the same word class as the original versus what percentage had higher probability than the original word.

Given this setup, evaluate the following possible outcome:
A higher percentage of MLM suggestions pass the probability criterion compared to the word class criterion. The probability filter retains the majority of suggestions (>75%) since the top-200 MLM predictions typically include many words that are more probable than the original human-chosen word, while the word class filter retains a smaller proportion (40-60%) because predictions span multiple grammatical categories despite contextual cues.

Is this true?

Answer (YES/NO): NO